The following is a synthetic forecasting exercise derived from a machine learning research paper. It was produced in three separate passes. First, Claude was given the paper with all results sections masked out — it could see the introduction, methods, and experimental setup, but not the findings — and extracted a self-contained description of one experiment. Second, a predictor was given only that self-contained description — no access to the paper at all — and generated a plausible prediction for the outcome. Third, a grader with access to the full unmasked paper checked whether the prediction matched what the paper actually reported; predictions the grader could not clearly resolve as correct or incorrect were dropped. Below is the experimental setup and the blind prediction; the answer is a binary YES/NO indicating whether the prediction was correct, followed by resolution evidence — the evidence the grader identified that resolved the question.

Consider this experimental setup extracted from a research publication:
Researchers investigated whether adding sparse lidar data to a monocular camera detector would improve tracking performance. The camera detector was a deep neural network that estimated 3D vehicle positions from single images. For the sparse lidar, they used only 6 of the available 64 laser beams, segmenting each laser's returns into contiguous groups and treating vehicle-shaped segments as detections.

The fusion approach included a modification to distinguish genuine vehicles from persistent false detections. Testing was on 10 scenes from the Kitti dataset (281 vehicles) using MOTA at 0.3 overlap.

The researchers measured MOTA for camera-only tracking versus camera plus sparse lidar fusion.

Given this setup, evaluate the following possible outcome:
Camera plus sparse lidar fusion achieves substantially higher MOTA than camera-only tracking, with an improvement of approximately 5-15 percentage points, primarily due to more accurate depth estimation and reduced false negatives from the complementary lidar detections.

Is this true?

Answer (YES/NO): NO